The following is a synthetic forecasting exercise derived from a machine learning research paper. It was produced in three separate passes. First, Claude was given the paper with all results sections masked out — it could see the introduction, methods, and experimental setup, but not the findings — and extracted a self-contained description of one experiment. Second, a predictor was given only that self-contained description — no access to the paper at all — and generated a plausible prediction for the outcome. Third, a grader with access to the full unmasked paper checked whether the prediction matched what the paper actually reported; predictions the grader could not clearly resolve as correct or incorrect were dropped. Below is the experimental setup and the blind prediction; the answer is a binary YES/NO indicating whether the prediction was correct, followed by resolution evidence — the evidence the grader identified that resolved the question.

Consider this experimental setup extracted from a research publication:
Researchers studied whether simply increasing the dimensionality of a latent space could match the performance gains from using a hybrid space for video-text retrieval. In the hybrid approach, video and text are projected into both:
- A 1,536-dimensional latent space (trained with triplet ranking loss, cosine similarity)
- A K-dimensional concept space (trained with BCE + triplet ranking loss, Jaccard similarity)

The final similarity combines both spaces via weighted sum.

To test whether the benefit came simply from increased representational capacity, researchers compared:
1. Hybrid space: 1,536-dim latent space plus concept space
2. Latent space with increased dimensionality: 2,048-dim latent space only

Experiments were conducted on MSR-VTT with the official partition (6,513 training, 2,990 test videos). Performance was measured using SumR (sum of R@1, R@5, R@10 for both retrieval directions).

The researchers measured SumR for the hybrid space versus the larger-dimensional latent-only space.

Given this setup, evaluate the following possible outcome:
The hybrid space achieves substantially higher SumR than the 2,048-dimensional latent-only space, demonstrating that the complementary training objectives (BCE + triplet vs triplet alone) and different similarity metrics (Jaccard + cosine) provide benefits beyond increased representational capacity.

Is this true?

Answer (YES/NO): YES